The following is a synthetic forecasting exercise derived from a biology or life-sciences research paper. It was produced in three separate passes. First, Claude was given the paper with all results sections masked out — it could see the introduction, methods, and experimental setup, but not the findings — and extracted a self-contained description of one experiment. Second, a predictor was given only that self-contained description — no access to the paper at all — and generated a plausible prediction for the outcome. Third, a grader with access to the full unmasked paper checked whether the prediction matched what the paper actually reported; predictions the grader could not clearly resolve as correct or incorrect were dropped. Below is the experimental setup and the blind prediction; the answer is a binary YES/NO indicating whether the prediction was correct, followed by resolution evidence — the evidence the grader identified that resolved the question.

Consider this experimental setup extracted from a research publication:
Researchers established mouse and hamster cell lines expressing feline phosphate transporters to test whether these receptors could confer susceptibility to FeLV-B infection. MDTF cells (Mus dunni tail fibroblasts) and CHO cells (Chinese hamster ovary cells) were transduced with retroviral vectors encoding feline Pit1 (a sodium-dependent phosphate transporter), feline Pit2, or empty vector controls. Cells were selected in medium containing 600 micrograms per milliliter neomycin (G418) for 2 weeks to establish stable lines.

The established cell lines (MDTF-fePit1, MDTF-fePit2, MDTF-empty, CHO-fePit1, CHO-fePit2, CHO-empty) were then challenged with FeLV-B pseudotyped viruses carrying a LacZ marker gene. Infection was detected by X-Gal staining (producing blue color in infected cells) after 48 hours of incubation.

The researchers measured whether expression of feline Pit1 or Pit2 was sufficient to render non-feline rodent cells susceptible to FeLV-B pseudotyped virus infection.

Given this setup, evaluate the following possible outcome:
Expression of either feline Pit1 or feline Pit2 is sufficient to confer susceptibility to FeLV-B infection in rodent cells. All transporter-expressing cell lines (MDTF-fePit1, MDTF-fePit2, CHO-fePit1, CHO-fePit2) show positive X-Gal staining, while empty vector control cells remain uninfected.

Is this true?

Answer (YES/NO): NO